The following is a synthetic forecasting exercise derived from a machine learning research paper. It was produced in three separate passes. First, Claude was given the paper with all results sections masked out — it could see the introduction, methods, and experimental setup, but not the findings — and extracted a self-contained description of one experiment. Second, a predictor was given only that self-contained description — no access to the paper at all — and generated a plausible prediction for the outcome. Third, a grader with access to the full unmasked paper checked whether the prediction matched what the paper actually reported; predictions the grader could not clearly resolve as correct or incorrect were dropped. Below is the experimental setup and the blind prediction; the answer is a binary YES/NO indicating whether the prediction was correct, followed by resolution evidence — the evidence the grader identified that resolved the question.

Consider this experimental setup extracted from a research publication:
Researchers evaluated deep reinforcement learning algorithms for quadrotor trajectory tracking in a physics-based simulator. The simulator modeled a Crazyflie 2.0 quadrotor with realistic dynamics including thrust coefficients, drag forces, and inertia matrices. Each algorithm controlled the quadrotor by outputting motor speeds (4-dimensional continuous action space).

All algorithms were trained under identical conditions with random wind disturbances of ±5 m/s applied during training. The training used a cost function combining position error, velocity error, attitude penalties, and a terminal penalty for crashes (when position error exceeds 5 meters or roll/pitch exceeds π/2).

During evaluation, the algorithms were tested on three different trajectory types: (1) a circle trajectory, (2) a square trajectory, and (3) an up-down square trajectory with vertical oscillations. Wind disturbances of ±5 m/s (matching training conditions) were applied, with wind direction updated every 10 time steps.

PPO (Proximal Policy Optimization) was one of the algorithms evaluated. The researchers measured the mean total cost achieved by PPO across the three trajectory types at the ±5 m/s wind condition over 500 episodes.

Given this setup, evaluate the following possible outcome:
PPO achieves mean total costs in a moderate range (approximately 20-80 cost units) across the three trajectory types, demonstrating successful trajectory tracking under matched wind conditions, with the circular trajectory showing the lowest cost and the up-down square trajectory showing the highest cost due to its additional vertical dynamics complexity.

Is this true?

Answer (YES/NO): NO